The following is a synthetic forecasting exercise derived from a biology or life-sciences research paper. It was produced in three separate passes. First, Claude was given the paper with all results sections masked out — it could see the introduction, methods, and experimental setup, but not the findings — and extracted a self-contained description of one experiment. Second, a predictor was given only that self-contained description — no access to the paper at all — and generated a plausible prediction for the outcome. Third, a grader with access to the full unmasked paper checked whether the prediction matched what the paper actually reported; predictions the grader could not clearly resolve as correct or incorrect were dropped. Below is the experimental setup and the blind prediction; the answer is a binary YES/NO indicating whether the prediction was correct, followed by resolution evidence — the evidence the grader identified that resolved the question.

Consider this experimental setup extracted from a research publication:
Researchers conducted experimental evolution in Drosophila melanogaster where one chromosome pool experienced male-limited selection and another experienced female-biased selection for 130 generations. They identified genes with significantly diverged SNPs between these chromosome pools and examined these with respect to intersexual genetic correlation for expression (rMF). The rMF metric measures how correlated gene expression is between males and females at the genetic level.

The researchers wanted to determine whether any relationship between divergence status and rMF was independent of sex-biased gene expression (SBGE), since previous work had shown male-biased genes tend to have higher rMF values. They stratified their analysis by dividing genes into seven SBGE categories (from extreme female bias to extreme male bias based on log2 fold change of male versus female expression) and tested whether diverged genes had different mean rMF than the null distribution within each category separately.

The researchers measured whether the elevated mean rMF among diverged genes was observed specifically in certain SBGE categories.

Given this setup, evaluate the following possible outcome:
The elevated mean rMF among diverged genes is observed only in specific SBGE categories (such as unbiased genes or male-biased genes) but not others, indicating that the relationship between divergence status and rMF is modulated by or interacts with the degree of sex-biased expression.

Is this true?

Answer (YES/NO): NO